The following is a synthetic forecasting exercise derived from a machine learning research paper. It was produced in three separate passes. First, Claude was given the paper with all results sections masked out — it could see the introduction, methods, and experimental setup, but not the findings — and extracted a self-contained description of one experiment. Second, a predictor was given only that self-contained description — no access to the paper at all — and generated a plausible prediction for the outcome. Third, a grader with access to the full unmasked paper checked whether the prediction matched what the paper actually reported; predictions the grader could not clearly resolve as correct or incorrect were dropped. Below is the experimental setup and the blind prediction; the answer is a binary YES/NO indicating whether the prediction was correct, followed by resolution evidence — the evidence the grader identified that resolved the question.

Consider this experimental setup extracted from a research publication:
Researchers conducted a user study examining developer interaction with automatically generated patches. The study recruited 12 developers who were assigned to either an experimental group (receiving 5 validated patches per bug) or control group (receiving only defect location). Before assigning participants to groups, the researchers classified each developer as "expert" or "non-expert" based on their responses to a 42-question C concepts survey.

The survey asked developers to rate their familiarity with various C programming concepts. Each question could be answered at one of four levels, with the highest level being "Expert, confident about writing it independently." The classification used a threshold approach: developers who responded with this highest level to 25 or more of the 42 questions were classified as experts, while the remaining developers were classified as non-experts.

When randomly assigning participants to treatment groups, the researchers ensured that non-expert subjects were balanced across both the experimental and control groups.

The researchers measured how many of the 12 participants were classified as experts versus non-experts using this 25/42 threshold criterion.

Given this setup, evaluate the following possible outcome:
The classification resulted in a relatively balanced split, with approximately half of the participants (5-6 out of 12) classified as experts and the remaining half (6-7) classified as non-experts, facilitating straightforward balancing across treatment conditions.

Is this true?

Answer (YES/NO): NO